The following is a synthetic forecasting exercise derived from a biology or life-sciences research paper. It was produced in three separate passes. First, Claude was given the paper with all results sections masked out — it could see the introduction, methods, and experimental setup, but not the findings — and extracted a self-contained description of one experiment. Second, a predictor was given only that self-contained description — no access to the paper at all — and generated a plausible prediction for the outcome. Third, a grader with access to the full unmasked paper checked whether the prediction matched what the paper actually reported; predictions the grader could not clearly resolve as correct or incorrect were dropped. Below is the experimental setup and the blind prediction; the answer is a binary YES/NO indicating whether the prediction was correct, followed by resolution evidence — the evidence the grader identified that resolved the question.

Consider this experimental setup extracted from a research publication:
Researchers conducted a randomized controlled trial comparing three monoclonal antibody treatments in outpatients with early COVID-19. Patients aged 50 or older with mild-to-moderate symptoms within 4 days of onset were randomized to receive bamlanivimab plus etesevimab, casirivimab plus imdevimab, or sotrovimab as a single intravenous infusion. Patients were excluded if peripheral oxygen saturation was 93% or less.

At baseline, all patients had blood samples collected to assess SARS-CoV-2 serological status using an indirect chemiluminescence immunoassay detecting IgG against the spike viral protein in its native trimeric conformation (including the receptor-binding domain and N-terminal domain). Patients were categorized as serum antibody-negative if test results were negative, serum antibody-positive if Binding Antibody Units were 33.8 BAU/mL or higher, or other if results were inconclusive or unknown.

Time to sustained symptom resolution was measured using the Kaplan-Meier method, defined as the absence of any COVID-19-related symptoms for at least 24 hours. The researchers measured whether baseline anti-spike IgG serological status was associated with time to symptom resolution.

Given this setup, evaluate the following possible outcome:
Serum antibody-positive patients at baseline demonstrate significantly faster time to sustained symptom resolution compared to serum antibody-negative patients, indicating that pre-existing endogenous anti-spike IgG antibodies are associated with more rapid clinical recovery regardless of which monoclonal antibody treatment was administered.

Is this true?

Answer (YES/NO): NO